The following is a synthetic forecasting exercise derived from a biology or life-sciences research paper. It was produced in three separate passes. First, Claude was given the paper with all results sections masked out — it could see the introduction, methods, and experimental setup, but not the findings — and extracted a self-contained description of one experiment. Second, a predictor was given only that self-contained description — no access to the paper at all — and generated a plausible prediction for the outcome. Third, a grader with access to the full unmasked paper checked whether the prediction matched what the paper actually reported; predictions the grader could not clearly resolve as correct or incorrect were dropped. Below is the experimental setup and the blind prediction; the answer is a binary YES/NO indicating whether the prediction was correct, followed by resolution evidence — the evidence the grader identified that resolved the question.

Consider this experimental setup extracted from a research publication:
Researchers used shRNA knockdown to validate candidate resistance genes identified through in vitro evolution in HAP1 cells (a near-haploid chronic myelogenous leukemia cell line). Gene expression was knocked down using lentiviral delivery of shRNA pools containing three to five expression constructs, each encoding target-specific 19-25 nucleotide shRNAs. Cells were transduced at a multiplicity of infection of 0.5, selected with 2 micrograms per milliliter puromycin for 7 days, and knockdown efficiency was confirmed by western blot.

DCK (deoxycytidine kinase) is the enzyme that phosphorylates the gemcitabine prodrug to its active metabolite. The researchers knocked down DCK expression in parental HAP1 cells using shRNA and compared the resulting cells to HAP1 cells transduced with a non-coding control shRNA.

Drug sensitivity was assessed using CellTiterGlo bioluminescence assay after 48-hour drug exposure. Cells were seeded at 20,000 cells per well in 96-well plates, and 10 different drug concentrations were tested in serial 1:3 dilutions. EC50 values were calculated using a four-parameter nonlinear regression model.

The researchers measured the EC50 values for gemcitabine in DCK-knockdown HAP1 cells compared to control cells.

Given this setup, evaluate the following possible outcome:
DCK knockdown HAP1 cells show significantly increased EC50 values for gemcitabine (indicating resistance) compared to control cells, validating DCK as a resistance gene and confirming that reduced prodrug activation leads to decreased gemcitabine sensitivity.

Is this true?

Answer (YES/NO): YES